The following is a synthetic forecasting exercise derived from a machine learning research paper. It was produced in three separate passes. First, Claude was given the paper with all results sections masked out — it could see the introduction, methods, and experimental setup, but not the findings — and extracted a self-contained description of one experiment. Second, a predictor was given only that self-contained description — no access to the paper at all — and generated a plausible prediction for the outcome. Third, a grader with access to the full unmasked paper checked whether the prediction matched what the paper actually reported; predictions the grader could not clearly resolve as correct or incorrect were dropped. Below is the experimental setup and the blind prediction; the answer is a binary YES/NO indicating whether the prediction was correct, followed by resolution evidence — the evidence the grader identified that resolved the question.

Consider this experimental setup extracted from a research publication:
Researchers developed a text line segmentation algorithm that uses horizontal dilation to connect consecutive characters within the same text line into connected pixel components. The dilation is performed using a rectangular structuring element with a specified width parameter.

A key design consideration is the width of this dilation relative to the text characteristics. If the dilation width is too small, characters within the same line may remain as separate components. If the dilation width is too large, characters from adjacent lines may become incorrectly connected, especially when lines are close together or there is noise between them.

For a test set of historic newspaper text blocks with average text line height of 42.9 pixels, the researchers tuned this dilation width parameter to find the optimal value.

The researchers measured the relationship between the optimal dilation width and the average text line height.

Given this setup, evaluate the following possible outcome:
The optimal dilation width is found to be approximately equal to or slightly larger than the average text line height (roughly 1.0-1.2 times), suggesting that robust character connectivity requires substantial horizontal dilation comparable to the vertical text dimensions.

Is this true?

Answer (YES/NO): NO